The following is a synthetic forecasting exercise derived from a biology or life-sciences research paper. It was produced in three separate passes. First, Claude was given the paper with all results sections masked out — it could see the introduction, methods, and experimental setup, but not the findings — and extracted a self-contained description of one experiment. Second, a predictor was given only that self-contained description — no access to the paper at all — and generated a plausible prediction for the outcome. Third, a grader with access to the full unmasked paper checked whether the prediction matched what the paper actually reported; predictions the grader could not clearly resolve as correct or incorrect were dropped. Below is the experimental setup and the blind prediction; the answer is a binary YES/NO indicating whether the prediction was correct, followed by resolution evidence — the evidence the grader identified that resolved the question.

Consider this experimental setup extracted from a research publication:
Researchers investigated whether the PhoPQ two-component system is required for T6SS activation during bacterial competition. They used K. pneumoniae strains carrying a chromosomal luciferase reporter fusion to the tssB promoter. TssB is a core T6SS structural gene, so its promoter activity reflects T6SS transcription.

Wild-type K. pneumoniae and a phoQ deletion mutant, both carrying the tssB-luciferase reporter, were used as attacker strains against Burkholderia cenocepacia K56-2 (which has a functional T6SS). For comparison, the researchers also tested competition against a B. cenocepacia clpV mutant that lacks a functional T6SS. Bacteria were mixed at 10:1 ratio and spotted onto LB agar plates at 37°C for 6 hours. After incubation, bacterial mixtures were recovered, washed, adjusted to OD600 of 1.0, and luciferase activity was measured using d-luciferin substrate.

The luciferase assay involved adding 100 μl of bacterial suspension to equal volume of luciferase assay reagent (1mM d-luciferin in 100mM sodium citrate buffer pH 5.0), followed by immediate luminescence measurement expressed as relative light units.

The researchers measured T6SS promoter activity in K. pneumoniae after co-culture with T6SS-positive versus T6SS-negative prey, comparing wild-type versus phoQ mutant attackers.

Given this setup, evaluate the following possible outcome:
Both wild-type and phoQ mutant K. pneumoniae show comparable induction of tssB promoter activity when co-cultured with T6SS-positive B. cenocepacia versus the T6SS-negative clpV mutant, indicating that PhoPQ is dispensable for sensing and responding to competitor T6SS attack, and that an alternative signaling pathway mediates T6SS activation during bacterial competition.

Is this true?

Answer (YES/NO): NO